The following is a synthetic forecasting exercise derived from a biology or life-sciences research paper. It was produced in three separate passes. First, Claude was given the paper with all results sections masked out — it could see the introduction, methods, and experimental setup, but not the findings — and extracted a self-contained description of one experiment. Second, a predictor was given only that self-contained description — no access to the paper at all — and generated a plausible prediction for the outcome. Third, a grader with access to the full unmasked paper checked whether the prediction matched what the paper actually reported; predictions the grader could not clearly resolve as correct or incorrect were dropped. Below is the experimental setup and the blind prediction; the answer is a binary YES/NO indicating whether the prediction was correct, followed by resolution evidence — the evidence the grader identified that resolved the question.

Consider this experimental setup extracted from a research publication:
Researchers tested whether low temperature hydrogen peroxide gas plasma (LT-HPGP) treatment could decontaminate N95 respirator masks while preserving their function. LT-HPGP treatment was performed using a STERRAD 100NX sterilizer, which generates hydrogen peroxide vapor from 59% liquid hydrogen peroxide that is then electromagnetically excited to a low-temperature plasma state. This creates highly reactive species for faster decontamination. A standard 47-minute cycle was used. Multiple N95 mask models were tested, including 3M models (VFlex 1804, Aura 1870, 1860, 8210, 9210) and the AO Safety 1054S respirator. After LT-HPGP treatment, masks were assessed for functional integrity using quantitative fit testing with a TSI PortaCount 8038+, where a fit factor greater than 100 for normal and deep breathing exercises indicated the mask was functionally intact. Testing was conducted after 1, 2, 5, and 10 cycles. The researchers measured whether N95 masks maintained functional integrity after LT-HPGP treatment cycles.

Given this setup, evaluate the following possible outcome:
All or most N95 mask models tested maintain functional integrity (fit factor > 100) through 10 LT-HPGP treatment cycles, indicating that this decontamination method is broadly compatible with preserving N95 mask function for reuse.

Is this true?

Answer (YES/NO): NO